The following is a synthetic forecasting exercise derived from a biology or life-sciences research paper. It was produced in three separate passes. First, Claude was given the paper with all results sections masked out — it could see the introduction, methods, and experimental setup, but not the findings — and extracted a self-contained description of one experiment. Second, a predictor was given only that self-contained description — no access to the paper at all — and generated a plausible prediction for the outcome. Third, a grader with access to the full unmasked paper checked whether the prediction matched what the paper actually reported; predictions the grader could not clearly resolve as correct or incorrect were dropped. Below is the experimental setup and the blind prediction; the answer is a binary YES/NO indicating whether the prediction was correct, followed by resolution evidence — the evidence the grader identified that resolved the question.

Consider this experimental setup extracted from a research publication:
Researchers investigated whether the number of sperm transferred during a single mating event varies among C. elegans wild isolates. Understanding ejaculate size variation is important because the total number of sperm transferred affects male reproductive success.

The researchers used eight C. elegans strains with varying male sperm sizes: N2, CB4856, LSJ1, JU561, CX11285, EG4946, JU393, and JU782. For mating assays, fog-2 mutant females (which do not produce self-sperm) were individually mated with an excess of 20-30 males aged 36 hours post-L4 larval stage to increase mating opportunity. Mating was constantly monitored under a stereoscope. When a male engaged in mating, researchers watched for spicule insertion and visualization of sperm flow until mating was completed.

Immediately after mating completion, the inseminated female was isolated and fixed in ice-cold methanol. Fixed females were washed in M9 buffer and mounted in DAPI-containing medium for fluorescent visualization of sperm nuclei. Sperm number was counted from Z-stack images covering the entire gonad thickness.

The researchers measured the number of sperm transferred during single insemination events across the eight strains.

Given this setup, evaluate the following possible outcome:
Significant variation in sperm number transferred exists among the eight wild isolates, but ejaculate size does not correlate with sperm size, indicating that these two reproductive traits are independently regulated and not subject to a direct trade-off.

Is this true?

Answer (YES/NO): YES